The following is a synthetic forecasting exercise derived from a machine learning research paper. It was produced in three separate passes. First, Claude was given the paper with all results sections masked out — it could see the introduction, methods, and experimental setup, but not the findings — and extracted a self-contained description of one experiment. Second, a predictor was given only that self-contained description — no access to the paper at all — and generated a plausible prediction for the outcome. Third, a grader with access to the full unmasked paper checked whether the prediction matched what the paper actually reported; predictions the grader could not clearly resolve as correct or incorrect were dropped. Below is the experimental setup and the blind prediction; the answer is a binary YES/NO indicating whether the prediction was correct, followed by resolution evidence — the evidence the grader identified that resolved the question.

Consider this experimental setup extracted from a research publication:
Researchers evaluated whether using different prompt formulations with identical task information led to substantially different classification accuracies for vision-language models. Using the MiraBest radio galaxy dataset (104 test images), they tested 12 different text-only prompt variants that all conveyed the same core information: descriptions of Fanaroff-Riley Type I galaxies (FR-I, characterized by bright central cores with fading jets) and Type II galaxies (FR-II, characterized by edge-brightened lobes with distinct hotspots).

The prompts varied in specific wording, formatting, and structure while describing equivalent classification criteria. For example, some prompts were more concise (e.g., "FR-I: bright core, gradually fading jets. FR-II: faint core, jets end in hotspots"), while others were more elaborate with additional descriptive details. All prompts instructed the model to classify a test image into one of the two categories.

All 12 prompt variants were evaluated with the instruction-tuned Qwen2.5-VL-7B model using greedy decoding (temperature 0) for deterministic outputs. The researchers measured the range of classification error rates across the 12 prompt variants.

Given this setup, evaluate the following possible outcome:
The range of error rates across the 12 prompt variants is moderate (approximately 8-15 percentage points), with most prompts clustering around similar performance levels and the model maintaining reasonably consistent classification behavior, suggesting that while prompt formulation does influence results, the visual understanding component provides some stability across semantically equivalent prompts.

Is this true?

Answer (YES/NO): NO